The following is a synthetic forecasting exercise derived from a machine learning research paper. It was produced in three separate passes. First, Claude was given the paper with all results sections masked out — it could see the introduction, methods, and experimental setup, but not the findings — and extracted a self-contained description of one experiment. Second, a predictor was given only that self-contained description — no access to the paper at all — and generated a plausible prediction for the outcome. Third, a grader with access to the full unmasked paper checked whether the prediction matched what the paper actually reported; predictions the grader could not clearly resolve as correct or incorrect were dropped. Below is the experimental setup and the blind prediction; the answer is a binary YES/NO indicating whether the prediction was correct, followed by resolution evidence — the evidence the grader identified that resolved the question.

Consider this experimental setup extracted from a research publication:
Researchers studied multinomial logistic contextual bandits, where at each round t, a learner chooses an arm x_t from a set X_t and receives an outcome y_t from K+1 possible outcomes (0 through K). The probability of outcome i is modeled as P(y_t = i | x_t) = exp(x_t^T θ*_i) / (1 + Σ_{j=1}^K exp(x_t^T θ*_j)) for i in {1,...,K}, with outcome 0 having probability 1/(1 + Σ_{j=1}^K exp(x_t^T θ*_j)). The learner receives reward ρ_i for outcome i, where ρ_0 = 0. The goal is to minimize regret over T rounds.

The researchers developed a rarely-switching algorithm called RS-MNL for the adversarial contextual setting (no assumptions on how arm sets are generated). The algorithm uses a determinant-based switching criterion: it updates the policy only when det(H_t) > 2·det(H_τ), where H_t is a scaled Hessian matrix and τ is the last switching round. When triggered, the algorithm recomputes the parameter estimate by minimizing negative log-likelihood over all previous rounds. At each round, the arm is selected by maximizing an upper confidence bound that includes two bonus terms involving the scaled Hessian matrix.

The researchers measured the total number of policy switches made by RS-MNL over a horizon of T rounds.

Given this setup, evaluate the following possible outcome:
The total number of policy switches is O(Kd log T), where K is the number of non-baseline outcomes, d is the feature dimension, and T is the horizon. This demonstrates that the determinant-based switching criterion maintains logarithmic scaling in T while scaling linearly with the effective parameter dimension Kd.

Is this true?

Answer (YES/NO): YES